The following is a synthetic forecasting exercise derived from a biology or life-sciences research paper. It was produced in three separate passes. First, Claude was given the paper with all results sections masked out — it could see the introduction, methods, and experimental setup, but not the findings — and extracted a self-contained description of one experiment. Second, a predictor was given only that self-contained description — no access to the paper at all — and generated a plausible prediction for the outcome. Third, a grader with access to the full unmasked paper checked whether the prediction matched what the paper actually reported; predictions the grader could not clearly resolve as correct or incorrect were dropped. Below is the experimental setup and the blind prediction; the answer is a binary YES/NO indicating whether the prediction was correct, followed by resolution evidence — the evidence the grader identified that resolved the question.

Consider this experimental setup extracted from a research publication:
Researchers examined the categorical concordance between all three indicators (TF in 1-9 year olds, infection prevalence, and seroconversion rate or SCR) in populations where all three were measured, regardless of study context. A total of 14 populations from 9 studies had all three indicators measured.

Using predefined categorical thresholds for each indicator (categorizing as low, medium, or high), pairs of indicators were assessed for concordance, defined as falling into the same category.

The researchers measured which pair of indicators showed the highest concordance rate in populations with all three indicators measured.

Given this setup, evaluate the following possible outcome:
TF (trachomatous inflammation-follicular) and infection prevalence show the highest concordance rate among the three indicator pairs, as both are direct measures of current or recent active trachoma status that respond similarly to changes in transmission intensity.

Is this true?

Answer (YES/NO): NO